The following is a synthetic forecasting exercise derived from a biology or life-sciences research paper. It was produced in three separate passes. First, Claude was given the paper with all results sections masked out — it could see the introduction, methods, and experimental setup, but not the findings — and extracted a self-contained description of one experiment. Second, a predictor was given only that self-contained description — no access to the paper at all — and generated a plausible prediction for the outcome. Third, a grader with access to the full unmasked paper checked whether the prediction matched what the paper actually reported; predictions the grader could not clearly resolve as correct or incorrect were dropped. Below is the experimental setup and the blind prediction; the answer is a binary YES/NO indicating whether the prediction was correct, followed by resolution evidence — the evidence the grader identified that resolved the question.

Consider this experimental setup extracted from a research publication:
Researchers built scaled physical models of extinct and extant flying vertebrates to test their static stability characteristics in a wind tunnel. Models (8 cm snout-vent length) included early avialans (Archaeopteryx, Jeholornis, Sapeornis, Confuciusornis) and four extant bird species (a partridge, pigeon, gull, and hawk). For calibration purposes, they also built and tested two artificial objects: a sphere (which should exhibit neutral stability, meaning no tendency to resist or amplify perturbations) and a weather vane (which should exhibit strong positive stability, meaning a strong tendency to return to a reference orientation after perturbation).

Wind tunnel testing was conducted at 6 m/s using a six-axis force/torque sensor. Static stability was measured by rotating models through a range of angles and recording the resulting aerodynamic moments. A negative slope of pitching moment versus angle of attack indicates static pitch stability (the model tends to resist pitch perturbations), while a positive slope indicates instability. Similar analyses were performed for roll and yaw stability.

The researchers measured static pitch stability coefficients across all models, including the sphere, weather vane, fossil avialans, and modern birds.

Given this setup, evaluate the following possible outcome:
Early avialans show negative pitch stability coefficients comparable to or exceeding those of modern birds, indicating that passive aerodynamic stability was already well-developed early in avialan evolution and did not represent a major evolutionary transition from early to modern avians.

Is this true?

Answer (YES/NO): NO